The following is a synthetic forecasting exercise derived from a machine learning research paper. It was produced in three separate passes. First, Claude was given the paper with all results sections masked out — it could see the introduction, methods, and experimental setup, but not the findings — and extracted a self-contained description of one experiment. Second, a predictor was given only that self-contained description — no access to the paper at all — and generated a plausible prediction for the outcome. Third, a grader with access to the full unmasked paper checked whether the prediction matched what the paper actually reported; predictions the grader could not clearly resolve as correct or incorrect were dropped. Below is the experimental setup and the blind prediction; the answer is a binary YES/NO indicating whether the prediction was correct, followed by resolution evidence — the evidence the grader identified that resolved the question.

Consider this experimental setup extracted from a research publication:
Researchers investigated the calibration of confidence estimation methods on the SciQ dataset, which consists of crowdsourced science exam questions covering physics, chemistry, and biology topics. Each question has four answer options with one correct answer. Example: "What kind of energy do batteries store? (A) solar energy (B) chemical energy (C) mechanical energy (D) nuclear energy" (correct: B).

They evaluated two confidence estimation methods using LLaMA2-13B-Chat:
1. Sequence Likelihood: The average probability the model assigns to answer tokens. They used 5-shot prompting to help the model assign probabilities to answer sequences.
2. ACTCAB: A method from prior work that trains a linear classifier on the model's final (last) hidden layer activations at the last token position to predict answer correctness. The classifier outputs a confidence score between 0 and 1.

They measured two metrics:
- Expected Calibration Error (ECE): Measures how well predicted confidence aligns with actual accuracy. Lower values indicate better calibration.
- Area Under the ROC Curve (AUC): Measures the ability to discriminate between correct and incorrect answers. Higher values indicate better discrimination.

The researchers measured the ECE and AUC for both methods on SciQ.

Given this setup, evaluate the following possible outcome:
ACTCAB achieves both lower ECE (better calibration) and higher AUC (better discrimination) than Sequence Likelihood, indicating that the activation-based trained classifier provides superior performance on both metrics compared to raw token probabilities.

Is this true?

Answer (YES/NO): NO